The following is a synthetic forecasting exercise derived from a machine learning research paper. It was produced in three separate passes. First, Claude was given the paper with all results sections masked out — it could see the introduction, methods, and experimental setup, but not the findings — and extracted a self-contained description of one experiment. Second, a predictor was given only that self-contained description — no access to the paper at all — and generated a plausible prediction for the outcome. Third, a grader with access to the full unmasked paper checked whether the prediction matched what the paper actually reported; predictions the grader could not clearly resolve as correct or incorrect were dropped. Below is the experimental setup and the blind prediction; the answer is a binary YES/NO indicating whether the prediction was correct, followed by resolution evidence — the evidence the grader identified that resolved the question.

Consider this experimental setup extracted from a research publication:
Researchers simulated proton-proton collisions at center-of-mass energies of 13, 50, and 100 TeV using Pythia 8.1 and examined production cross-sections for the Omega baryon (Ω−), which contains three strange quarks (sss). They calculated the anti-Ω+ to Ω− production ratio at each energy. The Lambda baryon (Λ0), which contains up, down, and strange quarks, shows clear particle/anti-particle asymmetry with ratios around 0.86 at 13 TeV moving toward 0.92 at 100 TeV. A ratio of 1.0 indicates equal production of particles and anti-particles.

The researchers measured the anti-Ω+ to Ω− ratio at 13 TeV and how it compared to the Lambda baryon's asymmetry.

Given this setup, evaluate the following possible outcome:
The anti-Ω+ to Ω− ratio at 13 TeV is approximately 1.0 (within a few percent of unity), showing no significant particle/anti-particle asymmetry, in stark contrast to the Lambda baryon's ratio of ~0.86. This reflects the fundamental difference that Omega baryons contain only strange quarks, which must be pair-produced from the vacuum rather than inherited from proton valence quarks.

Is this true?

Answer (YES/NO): YES